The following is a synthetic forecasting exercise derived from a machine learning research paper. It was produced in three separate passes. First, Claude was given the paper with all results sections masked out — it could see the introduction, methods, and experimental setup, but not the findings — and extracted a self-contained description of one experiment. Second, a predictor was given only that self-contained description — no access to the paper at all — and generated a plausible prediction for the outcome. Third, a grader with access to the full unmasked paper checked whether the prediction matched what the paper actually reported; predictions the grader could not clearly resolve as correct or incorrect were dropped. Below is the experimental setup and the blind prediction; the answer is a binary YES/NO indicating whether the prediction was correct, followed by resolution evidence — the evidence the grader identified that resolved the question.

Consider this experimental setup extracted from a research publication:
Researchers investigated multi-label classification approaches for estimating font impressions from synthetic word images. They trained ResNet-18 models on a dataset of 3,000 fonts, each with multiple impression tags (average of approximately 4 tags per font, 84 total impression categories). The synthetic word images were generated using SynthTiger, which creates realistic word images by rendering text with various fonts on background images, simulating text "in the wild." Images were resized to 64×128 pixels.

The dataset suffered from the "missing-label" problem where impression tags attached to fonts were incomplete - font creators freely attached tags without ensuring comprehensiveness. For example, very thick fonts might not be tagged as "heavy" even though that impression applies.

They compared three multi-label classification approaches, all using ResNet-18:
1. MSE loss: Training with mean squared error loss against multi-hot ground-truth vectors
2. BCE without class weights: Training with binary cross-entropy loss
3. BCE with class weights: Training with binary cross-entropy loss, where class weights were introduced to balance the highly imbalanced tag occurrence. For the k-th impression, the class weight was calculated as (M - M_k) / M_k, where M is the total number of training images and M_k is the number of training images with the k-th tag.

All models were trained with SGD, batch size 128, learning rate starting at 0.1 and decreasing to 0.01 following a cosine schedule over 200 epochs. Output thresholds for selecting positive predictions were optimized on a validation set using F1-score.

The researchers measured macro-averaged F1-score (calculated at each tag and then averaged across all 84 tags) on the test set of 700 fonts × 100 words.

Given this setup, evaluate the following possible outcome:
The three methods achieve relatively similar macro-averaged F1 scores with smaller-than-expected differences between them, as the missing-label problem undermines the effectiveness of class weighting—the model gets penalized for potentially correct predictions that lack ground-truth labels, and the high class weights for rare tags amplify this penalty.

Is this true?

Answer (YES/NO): NO